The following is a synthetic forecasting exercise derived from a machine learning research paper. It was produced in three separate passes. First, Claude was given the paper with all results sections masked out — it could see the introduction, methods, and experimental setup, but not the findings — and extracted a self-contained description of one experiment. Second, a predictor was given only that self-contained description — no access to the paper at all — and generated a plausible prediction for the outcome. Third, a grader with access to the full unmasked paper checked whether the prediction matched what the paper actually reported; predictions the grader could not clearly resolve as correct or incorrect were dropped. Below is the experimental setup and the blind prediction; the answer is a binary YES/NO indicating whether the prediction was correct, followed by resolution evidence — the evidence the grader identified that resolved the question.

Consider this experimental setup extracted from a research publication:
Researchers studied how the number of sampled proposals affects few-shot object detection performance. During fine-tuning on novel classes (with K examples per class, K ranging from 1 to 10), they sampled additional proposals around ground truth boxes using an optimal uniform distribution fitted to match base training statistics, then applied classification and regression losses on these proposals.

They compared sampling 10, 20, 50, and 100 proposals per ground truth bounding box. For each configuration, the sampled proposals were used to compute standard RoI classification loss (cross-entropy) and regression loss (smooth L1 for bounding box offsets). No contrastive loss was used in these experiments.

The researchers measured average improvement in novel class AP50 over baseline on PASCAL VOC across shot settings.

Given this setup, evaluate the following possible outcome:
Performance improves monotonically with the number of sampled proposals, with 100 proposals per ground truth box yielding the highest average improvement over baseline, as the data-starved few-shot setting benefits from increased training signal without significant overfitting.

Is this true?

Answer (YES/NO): NO